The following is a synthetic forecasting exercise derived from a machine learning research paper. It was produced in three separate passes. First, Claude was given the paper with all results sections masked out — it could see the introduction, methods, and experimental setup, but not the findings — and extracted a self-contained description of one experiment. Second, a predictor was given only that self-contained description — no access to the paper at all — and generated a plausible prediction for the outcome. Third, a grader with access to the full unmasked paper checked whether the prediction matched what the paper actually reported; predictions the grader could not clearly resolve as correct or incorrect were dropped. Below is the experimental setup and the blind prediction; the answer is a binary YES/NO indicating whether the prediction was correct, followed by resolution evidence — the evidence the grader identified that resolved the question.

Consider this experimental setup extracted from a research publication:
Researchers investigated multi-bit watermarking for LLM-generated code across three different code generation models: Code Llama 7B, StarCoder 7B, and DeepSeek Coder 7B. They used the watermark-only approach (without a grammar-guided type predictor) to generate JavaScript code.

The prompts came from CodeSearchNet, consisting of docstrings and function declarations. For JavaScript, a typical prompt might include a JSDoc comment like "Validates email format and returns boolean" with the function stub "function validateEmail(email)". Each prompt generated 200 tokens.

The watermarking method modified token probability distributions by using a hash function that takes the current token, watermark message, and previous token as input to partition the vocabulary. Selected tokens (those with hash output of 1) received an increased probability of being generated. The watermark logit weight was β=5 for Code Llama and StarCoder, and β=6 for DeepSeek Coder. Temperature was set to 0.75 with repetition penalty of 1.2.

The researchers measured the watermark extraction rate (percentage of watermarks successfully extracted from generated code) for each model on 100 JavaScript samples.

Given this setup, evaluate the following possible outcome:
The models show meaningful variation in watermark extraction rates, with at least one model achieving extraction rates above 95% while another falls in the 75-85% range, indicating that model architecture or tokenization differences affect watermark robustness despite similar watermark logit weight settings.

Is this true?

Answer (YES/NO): NO